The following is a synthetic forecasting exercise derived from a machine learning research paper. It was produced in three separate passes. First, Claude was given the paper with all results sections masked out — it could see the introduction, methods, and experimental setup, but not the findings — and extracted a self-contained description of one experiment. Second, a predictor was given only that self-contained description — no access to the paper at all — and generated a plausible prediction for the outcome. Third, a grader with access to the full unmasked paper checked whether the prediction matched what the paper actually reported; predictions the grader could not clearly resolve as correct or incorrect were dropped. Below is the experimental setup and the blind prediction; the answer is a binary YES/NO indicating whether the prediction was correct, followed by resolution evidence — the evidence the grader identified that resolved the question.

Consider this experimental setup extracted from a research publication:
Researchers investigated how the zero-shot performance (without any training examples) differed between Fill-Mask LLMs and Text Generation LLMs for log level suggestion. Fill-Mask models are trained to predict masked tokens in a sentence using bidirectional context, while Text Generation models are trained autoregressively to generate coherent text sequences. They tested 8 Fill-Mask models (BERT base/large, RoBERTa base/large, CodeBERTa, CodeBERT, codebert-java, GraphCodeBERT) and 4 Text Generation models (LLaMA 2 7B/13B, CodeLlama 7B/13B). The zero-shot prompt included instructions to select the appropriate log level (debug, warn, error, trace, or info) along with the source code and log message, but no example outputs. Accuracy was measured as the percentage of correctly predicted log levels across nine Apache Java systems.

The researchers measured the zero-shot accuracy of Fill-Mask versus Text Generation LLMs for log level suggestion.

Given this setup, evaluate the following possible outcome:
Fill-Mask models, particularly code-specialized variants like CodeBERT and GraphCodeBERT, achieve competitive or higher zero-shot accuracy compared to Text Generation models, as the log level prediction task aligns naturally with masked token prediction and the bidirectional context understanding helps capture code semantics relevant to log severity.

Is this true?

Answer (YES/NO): NO